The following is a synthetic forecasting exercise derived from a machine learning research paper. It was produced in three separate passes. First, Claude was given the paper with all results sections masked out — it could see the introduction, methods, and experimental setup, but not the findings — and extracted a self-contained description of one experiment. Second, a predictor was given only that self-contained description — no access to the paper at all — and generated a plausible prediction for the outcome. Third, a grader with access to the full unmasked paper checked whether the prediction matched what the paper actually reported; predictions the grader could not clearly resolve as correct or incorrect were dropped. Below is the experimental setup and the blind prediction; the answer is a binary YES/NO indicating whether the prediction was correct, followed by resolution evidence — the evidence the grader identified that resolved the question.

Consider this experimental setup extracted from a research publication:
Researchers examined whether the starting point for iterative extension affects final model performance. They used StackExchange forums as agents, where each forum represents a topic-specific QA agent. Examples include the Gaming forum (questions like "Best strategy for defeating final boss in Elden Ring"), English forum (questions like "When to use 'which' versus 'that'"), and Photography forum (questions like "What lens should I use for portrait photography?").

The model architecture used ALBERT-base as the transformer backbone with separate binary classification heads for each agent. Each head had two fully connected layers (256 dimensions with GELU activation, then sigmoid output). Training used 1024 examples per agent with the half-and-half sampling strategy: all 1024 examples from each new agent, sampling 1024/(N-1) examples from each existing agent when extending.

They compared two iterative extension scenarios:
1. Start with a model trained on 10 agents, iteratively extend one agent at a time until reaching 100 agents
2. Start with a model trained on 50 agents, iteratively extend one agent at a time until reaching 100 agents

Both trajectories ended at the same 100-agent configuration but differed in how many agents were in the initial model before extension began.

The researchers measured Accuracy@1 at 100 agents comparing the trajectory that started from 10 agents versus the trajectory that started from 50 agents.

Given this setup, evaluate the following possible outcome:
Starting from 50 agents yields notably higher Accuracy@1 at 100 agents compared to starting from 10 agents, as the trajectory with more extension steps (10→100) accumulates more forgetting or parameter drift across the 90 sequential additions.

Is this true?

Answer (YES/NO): YES